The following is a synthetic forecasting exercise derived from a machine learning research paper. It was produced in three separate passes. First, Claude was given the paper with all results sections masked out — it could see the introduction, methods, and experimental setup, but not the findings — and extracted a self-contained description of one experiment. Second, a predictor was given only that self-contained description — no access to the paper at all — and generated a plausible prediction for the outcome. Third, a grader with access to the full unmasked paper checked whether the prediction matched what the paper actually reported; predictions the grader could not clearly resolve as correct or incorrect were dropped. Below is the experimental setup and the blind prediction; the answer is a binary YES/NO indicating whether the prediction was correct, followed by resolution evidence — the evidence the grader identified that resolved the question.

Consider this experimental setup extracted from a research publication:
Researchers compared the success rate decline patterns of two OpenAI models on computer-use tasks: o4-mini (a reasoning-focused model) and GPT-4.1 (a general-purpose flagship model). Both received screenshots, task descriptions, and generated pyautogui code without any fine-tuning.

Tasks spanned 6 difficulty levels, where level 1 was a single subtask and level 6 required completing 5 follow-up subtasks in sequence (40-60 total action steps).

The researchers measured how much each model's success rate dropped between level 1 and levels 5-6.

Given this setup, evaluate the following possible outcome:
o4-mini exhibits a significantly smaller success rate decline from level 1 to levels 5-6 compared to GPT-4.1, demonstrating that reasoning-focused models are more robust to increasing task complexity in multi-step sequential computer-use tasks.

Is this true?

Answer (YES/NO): NO